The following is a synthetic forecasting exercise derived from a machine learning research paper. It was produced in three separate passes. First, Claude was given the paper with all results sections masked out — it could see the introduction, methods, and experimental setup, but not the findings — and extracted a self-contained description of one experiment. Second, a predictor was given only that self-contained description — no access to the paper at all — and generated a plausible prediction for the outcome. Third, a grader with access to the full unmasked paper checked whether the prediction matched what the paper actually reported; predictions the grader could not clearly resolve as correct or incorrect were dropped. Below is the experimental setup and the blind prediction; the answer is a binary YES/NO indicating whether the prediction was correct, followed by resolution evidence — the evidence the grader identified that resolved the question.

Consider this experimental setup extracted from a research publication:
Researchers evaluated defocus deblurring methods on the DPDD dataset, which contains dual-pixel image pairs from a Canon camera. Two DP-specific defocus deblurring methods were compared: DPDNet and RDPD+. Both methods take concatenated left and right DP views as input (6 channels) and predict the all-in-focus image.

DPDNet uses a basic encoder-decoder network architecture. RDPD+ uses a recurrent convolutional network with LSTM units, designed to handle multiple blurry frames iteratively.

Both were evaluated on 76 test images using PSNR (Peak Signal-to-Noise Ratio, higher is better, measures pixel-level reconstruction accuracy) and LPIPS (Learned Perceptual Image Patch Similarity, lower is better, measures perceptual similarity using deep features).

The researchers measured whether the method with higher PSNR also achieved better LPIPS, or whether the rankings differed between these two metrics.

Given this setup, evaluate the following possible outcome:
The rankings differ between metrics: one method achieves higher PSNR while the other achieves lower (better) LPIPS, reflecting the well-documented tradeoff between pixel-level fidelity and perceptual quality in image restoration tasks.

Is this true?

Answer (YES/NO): YES